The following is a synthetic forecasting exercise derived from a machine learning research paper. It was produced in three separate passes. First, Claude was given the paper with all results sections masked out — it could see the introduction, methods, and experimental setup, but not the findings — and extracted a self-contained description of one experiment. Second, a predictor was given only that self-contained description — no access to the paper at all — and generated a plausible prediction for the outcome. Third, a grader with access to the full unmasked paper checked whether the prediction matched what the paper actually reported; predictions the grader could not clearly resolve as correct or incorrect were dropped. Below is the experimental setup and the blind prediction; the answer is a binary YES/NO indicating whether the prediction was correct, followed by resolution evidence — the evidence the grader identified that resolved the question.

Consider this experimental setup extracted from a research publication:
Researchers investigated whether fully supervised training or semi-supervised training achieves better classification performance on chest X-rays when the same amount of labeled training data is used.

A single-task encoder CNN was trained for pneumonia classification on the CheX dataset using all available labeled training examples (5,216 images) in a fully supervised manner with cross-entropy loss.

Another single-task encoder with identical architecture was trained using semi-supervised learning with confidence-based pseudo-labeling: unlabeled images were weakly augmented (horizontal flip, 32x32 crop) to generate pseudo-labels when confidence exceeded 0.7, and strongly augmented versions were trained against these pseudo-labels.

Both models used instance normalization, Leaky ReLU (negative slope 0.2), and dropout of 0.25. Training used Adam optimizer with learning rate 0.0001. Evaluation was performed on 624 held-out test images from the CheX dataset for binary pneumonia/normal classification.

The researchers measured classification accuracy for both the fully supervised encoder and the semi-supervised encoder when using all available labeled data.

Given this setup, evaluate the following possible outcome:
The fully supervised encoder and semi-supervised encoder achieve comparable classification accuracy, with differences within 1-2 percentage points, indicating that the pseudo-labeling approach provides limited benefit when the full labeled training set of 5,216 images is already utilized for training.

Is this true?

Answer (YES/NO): NO